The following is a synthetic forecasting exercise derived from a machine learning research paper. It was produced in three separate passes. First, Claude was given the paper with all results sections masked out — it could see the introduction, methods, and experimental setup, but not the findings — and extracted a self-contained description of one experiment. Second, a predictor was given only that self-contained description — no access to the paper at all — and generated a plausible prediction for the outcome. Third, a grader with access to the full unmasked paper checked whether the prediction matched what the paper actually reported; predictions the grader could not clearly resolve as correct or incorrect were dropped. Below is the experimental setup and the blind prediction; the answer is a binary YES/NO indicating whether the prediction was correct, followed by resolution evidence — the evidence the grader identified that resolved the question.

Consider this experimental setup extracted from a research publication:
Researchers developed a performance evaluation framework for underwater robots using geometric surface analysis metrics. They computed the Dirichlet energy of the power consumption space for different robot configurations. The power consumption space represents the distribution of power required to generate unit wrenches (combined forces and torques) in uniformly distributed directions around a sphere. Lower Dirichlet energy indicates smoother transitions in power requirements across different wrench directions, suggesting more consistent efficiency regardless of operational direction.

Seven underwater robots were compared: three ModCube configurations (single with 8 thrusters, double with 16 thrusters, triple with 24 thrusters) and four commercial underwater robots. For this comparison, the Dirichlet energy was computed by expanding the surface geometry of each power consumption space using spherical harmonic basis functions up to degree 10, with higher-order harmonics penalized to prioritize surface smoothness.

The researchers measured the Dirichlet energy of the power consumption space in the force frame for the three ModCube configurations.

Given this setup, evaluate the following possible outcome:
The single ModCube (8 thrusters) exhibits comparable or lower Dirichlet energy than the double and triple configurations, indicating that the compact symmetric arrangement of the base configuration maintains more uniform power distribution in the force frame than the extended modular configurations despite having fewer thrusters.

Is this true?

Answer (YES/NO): YES